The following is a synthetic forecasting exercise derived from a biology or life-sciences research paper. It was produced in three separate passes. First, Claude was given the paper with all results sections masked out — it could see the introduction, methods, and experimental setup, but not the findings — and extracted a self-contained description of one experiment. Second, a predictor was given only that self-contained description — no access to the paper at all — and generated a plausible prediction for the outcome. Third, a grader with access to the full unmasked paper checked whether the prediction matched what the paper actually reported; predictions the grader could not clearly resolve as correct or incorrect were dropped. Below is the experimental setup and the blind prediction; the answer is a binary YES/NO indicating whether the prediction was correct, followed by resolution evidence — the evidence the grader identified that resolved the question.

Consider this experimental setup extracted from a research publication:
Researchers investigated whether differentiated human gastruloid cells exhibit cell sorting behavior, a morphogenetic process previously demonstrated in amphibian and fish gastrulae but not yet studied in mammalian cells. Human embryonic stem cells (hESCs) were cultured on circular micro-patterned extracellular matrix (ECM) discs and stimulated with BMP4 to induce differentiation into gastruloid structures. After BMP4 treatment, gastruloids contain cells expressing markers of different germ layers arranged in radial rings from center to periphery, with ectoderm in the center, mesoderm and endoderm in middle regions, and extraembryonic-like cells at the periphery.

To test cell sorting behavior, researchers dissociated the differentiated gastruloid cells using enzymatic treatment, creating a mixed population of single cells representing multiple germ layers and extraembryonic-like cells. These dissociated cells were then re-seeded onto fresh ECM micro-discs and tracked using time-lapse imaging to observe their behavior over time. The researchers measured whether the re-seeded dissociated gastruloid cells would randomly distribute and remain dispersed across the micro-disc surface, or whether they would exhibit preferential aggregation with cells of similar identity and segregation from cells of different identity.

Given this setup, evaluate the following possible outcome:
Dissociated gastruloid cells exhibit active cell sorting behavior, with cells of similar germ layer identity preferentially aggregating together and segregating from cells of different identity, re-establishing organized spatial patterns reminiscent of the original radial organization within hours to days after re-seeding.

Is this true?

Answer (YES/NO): NO